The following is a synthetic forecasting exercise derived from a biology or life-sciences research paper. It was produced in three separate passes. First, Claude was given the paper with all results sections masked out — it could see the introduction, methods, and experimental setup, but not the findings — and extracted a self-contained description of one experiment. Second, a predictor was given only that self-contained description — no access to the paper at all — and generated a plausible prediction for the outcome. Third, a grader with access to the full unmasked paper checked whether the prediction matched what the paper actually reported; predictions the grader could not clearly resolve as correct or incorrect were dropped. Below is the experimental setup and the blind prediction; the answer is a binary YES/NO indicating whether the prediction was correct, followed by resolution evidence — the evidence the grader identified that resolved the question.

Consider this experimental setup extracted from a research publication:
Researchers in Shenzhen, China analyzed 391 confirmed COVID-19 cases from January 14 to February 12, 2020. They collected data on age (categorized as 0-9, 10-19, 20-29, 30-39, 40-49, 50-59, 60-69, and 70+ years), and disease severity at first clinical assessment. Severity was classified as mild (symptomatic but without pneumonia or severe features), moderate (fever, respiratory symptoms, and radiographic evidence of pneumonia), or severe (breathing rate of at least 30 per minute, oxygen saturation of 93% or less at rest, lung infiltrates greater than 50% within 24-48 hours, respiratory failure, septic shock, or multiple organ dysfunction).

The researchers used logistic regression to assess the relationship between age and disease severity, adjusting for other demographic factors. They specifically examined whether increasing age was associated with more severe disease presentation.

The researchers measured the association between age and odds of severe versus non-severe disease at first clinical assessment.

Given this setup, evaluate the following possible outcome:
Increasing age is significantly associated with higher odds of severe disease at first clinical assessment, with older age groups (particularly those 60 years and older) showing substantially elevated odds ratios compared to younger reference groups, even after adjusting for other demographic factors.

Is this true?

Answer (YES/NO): NO